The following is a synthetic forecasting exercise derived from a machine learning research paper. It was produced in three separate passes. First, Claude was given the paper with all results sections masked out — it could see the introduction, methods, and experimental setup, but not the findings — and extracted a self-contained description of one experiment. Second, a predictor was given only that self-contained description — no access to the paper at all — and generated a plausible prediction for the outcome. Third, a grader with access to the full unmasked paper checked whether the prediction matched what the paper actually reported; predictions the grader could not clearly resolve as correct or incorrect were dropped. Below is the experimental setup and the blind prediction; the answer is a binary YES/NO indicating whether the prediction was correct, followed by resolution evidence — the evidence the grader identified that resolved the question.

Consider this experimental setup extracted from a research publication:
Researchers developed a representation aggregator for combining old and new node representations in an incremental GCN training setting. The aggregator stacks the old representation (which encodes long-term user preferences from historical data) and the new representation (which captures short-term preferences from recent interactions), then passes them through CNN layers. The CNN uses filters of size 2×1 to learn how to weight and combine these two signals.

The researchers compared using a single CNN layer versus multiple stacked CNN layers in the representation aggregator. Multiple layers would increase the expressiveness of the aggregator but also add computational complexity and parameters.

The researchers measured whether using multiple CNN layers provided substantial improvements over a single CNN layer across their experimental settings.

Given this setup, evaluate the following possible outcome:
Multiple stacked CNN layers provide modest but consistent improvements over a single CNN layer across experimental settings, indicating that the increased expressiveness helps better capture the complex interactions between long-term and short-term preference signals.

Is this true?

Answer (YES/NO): NO